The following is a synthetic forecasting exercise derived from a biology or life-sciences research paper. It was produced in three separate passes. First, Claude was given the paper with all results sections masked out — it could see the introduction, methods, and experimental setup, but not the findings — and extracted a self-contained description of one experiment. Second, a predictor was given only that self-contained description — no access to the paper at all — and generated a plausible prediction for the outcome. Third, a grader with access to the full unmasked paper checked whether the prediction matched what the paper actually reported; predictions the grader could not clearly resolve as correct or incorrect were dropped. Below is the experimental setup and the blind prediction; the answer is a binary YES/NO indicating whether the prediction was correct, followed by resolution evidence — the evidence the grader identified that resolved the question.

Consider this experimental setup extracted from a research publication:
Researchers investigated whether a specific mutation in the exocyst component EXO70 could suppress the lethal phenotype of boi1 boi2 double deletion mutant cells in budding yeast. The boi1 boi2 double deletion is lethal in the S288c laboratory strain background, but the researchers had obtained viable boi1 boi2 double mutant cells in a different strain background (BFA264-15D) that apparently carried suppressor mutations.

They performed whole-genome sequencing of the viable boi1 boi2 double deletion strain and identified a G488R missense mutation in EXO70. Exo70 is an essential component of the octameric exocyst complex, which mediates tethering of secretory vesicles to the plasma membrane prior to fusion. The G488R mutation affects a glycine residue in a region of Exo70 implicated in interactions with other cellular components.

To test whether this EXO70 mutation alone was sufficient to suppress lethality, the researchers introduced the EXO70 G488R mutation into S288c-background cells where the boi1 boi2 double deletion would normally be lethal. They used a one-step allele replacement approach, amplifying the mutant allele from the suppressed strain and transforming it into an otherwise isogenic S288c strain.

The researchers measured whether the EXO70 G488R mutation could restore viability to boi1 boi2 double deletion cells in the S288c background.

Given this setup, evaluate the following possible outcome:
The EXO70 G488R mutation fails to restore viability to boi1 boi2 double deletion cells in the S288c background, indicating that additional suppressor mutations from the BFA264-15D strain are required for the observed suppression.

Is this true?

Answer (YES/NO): NO